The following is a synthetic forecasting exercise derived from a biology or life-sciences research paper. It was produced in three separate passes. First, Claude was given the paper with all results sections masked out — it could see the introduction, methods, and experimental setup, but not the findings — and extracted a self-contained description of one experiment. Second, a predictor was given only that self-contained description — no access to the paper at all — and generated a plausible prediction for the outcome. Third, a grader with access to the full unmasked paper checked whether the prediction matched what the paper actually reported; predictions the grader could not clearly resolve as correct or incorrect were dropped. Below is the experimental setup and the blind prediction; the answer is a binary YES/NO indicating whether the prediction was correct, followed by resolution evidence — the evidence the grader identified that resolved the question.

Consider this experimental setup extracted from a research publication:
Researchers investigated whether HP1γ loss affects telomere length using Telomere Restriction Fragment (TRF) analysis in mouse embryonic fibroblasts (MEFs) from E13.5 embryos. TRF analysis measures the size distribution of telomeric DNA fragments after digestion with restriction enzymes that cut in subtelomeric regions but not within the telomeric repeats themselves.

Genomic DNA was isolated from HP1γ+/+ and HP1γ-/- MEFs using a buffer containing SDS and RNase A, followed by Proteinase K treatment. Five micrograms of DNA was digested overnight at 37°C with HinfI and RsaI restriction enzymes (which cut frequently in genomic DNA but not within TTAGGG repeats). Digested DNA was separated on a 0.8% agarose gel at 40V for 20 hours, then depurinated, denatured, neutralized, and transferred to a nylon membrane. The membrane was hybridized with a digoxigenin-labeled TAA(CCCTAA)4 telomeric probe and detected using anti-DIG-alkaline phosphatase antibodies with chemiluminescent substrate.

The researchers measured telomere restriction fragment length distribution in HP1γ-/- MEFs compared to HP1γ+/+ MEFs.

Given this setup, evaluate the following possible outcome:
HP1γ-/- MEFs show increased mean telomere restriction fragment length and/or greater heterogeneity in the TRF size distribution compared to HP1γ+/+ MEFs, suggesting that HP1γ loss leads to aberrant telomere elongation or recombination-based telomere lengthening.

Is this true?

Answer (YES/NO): NO